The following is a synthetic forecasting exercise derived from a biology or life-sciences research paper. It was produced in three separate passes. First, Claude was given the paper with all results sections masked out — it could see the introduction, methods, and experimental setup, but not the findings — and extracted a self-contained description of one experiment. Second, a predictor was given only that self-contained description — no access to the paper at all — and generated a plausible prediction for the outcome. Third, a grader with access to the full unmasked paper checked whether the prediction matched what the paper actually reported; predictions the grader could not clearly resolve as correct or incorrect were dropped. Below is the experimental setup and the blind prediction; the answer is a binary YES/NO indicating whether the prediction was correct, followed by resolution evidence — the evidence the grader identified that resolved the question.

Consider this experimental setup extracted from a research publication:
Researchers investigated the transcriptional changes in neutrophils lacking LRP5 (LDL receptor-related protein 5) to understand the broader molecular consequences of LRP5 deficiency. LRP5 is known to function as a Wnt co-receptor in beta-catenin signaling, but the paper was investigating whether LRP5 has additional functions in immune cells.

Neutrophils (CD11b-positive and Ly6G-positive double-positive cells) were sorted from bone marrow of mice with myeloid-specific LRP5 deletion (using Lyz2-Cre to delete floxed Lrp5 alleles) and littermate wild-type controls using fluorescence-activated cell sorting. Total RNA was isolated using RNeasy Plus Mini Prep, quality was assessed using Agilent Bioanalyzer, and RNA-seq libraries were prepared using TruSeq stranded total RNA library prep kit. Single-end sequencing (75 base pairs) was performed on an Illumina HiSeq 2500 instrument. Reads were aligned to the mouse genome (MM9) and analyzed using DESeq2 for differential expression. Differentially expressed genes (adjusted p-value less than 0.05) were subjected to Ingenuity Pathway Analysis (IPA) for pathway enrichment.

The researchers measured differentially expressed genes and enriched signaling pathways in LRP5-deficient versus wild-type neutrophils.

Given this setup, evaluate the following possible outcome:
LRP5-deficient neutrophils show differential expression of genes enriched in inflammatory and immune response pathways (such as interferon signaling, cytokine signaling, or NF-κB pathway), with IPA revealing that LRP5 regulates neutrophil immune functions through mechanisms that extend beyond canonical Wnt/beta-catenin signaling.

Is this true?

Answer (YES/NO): NO